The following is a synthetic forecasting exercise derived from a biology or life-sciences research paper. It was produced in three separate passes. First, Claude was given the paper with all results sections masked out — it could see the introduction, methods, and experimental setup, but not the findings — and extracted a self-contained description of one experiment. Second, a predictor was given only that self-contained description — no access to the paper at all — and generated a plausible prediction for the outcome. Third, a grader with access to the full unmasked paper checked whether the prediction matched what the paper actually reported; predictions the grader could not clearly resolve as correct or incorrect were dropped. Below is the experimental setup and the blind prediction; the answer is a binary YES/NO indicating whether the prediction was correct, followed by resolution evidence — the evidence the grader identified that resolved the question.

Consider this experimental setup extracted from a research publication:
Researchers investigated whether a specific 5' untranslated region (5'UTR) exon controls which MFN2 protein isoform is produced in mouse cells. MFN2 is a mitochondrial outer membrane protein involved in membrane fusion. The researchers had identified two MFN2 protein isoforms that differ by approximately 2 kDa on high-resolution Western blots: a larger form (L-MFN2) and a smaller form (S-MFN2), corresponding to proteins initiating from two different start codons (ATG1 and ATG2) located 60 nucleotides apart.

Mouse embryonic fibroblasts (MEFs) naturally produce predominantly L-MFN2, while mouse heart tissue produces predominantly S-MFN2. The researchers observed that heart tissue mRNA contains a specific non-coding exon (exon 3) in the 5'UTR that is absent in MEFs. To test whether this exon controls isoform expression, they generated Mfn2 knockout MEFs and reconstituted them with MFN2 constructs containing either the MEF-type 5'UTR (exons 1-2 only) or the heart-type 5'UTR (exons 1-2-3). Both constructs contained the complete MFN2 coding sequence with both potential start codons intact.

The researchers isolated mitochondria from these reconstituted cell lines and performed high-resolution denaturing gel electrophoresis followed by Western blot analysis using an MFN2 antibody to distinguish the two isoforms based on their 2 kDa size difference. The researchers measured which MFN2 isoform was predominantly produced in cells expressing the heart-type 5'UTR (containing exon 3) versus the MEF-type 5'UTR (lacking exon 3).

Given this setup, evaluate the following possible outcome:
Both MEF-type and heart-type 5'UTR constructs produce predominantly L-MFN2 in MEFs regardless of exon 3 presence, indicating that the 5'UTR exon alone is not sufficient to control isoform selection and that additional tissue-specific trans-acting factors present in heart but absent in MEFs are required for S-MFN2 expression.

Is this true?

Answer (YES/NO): NO